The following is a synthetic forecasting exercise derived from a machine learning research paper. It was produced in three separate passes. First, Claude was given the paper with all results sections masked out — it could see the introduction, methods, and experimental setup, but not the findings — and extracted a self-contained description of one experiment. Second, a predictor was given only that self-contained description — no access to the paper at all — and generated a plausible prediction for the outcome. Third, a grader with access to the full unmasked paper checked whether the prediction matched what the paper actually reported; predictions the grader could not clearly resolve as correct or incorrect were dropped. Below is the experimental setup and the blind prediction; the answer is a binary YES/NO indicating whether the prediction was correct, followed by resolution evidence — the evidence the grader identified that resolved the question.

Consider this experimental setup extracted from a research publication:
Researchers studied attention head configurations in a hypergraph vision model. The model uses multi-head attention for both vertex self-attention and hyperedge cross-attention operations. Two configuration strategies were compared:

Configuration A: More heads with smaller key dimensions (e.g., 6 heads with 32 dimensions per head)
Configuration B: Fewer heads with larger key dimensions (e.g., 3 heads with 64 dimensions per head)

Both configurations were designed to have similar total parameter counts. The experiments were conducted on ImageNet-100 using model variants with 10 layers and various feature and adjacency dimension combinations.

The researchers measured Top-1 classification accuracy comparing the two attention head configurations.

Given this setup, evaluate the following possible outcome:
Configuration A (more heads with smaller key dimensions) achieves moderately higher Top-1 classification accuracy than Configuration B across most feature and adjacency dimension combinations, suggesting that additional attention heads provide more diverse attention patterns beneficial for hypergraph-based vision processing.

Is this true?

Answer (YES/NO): NO